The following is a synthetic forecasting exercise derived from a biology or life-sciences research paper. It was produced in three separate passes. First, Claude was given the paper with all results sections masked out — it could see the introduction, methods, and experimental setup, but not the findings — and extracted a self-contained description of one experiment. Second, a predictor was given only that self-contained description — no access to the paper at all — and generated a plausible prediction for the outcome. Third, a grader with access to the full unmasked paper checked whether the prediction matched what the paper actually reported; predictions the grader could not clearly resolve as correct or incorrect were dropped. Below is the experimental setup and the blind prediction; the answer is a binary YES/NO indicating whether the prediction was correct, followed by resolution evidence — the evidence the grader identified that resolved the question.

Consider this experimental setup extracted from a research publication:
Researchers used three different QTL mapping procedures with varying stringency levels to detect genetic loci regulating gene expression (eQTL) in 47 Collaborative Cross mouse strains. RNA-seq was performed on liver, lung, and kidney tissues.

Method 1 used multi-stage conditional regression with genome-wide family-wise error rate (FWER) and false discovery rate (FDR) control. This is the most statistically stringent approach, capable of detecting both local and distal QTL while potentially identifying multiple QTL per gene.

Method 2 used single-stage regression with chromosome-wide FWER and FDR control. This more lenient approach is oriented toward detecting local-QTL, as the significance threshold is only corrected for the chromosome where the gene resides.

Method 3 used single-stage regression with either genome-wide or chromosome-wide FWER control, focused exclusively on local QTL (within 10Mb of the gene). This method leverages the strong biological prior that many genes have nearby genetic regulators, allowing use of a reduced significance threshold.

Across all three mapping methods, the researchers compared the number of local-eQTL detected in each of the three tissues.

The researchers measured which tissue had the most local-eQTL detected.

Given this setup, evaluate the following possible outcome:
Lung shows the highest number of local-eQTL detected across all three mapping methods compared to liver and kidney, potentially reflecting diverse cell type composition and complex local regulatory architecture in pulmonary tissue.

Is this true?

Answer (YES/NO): NO